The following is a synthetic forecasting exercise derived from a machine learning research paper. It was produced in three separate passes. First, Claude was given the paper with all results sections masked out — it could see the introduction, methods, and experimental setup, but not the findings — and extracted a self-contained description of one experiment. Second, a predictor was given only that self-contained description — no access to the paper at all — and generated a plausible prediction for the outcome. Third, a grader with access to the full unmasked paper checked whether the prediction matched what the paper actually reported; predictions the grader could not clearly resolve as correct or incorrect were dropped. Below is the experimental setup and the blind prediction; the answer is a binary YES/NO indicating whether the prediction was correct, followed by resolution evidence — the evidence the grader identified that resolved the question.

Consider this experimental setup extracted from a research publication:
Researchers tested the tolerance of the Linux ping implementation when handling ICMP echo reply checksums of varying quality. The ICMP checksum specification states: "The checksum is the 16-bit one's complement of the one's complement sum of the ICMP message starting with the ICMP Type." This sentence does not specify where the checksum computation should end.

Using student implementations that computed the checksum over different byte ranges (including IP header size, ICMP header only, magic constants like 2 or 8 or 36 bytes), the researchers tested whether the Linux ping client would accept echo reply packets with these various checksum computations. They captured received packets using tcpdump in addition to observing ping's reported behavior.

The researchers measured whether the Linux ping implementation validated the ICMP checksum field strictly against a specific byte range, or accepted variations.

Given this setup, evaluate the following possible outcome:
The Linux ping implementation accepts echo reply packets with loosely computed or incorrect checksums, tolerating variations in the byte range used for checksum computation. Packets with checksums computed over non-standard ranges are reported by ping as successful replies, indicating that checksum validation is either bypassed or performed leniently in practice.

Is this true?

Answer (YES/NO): YES